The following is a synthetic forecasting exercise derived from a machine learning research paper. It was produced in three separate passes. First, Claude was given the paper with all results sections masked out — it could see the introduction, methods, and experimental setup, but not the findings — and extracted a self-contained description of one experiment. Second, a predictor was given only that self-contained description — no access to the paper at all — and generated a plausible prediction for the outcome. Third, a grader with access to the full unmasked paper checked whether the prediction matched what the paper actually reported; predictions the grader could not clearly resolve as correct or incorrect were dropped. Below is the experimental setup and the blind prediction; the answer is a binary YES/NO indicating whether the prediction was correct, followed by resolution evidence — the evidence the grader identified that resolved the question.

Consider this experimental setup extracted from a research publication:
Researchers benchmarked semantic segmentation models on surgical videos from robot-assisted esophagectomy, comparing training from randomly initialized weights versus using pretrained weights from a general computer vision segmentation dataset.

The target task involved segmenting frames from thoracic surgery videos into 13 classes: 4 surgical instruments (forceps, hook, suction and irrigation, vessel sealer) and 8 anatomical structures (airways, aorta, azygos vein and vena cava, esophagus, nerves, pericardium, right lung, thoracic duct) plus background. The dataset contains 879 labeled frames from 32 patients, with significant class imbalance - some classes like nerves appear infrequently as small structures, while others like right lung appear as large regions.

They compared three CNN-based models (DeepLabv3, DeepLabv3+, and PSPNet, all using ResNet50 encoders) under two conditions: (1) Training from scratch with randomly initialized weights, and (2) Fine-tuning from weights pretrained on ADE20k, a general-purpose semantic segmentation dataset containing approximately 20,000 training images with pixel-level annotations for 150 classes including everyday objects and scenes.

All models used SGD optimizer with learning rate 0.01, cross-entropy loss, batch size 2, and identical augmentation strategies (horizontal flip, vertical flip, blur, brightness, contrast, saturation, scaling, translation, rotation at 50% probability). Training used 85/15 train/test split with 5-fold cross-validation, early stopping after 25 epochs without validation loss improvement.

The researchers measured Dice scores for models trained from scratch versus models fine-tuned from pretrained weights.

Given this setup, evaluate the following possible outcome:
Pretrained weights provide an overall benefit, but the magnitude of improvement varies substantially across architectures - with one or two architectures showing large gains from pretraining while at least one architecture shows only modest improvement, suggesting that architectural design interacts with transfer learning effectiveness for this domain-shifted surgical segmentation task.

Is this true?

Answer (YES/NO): NO